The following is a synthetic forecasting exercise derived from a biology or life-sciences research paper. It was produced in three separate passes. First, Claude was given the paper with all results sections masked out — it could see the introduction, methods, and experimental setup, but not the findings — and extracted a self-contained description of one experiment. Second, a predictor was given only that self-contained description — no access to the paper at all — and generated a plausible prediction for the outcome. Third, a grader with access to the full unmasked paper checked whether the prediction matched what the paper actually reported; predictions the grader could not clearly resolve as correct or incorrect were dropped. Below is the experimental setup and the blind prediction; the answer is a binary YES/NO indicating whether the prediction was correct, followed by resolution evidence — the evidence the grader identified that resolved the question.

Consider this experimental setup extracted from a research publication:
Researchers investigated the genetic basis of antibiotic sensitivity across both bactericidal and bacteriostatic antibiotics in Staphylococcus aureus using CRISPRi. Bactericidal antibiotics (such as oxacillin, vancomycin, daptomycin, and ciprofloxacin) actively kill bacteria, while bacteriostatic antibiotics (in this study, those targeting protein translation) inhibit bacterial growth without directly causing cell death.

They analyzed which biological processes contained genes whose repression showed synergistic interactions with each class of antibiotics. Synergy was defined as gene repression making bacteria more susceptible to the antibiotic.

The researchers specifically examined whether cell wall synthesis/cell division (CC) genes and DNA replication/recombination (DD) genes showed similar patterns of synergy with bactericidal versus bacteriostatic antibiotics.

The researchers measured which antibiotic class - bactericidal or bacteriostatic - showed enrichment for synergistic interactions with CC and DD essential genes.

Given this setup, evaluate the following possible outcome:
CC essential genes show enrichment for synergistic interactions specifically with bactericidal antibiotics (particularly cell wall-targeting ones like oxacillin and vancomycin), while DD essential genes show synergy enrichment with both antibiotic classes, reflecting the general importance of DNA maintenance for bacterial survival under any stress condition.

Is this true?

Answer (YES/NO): NO